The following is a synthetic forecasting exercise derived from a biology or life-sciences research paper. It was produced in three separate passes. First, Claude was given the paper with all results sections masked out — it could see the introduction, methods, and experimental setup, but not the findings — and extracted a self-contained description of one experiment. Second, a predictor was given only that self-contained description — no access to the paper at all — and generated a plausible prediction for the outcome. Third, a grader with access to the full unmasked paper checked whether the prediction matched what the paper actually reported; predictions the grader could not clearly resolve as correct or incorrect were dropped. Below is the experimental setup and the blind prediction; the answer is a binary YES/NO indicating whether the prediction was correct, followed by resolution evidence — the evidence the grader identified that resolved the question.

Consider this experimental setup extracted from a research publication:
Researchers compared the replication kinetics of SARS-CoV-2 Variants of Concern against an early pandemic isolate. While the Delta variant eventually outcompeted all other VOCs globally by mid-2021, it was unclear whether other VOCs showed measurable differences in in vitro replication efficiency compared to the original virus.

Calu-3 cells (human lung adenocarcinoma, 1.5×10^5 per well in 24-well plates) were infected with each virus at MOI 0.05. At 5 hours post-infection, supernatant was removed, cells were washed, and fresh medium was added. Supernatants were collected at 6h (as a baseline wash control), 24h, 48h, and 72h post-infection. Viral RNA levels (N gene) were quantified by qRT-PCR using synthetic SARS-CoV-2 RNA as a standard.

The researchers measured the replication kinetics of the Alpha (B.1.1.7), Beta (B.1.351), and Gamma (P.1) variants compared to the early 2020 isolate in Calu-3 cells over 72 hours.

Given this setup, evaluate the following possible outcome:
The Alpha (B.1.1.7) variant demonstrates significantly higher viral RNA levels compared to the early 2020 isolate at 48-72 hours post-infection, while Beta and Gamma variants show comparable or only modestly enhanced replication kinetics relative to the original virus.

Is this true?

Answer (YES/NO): NO